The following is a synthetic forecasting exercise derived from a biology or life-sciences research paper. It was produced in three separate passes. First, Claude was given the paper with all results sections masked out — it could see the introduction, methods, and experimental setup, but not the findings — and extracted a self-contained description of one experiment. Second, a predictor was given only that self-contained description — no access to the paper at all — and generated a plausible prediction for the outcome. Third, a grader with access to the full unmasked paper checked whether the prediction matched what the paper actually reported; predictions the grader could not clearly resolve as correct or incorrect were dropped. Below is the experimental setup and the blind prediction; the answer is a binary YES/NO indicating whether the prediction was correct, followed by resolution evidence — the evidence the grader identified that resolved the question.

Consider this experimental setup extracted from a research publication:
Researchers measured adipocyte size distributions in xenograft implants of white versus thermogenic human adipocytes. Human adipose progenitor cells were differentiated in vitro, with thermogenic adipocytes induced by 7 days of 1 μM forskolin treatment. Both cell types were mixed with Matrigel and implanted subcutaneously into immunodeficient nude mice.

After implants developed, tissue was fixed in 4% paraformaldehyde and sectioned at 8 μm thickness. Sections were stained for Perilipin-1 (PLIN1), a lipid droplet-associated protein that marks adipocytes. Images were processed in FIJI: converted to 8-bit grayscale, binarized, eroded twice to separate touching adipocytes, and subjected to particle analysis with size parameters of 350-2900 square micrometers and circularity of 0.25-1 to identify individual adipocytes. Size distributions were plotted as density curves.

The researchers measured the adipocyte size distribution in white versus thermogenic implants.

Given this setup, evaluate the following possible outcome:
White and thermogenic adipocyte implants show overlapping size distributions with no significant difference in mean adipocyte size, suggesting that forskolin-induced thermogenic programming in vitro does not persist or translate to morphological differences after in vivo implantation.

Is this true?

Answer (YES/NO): NO